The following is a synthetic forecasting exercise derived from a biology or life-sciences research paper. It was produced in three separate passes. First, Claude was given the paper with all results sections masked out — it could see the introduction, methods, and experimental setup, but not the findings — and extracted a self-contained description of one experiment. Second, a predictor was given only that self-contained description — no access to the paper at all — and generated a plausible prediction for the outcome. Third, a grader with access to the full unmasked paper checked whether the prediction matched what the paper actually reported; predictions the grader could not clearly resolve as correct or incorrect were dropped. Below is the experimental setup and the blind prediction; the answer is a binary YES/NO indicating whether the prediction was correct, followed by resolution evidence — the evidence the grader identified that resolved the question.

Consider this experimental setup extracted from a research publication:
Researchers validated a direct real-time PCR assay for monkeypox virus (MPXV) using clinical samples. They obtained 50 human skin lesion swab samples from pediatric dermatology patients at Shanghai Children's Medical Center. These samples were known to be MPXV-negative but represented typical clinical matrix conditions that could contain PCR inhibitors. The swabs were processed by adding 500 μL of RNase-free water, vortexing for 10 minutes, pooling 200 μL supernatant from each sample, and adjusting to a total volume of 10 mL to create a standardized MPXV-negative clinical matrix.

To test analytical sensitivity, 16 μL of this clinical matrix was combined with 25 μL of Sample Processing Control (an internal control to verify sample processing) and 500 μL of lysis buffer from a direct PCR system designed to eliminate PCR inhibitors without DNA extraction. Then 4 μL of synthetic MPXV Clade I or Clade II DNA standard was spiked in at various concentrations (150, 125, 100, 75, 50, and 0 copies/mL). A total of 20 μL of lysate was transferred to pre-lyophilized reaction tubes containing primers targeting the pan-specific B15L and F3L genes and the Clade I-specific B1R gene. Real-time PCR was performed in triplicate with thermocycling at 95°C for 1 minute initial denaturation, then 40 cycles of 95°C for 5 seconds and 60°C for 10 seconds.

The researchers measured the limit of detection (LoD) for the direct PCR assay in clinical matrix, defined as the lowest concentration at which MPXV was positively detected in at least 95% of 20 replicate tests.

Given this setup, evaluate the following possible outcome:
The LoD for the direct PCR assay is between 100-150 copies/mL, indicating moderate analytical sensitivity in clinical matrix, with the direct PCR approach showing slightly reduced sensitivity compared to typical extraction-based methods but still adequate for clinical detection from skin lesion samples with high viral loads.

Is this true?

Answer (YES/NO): NO